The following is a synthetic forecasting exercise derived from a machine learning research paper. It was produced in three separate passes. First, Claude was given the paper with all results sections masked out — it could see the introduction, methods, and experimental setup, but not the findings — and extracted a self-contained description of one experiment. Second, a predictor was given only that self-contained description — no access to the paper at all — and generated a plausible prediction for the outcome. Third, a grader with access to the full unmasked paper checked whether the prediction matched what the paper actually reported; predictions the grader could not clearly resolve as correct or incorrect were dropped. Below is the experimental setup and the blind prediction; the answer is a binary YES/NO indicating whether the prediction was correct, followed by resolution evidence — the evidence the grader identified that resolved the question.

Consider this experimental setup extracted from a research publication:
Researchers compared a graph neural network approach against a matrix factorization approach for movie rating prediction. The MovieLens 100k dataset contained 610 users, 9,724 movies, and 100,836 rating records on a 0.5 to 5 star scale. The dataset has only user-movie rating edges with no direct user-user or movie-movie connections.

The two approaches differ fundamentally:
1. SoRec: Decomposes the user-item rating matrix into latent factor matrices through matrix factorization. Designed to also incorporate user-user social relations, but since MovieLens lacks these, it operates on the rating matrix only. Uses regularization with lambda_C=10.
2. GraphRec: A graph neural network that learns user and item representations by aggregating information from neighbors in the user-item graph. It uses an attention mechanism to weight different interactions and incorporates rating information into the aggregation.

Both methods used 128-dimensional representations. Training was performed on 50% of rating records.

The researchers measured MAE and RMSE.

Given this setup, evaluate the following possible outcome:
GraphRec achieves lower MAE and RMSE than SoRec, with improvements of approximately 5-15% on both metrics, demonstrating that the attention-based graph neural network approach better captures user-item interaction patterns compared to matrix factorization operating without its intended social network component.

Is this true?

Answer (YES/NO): NO